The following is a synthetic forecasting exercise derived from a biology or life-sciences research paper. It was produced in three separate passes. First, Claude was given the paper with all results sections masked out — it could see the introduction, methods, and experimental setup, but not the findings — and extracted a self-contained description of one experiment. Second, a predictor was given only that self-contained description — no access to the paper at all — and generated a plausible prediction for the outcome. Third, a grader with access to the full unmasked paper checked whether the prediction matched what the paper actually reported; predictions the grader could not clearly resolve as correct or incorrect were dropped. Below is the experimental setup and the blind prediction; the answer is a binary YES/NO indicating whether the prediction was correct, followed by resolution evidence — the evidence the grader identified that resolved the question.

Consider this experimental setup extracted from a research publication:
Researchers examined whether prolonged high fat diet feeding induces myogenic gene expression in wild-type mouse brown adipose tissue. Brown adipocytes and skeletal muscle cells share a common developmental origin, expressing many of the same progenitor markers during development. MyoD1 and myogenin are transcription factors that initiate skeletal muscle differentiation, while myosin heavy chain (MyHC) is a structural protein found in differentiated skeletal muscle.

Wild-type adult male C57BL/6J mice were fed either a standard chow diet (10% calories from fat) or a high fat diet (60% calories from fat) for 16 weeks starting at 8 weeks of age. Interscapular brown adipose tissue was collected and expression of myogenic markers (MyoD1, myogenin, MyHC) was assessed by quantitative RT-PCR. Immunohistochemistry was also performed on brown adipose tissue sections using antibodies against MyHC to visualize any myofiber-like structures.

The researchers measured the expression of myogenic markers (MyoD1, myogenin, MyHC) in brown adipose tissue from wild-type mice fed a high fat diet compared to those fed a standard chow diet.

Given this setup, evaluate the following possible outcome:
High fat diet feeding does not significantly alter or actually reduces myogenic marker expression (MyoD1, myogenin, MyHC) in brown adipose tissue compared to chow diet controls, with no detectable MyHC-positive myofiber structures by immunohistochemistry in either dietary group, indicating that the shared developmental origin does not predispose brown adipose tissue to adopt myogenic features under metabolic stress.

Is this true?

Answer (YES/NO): NO